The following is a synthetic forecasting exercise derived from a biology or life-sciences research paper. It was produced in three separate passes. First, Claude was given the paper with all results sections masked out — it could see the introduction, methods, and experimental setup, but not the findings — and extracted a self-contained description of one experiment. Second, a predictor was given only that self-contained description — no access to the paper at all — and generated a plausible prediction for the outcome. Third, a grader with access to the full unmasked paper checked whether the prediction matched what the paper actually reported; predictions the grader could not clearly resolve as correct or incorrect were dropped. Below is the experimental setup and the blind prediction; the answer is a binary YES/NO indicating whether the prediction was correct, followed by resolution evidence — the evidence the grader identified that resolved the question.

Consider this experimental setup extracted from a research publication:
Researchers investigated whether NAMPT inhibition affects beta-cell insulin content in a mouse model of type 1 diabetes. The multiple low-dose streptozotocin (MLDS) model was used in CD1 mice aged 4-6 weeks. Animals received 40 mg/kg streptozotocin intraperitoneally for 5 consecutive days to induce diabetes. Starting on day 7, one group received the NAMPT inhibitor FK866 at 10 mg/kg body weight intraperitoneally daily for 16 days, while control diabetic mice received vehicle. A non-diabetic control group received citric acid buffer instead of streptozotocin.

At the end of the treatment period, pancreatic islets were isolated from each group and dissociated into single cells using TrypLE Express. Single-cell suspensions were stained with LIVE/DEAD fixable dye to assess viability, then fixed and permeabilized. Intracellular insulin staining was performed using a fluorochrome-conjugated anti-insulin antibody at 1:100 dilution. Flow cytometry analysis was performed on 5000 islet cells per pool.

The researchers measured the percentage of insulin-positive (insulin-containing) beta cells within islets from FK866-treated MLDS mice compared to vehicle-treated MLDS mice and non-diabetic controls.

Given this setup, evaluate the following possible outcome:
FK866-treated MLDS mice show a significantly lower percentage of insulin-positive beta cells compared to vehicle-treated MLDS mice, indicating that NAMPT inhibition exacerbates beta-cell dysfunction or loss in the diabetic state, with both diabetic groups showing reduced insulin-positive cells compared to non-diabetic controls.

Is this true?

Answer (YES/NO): NO